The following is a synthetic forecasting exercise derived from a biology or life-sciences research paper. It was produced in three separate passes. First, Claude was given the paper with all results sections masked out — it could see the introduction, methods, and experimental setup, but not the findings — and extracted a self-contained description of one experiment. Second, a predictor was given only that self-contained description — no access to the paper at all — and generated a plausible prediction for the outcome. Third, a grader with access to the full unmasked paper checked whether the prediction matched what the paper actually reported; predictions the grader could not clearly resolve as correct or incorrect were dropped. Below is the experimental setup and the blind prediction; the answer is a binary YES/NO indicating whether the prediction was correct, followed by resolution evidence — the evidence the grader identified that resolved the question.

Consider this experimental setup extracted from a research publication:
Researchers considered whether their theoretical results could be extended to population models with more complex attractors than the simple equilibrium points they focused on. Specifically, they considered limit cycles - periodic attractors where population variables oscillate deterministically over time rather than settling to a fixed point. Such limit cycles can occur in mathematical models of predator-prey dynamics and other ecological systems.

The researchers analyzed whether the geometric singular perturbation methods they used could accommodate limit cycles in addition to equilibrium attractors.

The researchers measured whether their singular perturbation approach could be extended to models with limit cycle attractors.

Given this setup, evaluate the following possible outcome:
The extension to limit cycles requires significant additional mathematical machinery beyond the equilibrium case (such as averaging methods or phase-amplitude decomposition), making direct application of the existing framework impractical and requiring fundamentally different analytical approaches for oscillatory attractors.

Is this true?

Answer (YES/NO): NO